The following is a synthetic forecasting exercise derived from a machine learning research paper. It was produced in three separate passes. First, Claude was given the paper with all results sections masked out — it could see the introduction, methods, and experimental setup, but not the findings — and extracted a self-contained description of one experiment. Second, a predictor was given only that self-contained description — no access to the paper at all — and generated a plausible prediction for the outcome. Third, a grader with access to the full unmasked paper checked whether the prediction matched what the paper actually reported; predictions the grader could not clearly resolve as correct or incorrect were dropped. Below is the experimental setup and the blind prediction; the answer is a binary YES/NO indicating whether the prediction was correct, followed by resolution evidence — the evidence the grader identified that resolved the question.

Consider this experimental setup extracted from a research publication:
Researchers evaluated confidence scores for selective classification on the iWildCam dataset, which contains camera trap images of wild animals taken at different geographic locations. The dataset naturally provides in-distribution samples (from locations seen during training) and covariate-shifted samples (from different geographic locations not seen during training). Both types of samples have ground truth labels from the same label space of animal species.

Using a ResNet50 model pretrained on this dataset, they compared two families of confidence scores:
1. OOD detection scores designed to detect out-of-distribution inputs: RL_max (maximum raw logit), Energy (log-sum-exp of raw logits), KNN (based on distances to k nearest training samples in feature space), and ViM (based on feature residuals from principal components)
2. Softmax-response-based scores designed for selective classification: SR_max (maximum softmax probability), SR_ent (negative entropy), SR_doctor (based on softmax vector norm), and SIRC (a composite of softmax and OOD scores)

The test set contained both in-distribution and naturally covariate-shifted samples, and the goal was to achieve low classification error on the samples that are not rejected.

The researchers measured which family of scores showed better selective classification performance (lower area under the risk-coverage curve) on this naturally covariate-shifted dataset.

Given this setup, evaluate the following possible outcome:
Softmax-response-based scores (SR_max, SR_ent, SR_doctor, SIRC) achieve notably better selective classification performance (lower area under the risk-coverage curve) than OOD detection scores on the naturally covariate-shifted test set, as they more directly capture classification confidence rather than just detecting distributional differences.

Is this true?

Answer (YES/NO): YES